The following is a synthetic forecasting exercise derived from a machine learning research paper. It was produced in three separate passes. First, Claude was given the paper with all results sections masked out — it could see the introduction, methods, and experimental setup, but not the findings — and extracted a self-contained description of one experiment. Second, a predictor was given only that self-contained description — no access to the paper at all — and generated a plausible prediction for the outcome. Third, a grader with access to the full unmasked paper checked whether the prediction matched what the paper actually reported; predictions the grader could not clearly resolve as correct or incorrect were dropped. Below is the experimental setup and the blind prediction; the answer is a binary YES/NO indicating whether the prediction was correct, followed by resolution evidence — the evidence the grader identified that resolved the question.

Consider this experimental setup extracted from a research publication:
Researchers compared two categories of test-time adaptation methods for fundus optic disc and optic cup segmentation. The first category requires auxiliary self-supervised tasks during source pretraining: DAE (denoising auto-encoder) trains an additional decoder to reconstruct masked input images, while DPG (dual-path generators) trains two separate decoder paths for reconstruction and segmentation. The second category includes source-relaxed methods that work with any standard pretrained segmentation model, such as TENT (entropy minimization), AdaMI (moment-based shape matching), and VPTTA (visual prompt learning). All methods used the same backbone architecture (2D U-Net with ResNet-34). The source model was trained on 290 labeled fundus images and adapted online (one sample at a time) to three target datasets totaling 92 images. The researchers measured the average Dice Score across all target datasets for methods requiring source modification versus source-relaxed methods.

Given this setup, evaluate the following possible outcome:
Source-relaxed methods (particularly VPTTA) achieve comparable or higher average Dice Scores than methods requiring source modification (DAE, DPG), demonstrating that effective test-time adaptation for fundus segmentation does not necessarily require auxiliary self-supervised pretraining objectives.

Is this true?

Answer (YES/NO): YES